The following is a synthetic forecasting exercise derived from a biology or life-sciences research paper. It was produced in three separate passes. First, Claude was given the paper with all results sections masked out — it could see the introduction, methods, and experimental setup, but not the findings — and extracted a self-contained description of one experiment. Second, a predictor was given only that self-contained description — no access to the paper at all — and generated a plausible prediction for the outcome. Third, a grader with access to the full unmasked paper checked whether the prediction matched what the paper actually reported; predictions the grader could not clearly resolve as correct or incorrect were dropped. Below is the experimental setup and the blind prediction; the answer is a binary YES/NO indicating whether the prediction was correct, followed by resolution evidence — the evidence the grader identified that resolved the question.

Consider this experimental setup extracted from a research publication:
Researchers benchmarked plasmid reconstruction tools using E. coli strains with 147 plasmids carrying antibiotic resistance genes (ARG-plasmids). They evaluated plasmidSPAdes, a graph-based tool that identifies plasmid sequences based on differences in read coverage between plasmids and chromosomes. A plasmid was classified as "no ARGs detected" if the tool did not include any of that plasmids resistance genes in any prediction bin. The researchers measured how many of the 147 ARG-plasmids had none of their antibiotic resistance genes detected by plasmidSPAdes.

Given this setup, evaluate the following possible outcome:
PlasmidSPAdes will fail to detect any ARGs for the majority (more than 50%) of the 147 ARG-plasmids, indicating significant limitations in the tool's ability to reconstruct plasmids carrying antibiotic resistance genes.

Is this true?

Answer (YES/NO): NO